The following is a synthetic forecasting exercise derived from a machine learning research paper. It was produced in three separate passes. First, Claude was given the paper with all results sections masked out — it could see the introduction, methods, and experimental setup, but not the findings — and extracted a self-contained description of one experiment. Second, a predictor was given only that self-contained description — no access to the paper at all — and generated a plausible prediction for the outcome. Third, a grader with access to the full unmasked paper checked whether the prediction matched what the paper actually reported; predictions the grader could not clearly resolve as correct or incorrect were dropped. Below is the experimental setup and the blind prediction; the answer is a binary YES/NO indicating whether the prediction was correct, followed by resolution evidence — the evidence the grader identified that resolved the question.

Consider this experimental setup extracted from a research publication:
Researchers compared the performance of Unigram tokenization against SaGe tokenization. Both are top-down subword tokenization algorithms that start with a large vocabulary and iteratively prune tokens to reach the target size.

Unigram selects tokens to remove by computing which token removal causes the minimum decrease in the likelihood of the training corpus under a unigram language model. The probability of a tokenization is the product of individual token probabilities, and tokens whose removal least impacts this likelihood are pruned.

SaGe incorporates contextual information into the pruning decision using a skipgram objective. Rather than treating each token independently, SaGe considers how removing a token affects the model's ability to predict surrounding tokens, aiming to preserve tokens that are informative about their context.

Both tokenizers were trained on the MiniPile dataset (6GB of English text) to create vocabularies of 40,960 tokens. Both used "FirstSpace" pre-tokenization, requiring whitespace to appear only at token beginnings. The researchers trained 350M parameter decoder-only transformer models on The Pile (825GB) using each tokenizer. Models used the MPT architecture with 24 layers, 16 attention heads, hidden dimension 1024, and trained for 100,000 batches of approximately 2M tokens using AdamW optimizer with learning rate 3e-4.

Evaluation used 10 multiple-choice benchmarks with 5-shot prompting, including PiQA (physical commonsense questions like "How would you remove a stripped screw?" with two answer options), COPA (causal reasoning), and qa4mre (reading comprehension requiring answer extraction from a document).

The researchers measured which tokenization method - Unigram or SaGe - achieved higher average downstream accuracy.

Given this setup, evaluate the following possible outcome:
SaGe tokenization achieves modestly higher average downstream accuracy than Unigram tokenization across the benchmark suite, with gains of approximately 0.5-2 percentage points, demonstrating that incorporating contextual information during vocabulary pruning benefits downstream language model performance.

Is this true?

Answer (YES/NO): NO